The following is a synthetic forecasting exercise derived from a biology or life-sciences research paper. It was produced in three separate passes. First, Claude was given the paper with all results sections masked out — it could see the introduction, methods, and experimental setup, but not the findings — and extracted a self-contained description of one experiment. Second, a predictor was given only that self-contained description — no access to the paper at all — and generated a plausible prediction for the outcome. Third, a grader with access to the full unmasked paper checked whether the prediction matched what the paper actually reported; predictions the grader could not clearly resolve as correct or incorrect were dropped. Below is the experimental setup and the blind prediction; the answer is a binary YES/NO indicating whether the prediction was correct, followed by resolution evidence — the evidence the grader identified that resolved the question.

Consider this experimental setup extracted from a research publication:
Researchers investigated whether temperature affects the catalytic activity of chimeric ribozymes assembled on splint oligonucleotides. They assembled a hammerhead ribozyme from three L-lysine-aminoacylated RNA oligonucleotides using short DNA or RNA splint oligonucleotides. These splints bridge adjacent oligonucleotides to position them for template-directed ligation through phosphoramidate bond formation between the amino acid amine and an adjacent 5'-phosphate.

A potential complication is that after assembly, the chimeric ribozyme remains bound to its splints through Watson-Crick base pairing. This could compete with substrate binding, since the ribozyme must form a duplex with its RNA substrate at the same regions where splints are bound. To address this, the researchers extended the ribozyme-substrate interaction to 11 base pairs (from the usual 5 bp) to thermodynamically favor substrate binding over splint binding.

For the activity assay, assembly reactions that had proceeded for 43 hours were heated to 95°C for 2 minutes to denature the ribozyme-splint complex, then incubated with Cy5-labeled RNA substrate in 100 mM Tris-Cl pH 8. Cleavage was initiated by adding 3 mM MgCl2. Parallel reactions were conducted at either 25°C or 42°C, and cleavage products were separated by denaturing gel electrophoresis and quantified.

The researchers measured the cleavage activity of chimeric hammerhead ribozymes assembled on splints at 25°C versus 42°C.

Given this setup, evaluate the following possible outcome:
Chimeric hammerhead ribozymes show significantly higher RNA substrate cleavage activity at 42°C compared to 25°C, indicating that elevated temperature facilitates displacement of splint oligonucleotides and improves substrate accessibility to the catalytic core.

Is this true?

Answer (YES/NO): NO